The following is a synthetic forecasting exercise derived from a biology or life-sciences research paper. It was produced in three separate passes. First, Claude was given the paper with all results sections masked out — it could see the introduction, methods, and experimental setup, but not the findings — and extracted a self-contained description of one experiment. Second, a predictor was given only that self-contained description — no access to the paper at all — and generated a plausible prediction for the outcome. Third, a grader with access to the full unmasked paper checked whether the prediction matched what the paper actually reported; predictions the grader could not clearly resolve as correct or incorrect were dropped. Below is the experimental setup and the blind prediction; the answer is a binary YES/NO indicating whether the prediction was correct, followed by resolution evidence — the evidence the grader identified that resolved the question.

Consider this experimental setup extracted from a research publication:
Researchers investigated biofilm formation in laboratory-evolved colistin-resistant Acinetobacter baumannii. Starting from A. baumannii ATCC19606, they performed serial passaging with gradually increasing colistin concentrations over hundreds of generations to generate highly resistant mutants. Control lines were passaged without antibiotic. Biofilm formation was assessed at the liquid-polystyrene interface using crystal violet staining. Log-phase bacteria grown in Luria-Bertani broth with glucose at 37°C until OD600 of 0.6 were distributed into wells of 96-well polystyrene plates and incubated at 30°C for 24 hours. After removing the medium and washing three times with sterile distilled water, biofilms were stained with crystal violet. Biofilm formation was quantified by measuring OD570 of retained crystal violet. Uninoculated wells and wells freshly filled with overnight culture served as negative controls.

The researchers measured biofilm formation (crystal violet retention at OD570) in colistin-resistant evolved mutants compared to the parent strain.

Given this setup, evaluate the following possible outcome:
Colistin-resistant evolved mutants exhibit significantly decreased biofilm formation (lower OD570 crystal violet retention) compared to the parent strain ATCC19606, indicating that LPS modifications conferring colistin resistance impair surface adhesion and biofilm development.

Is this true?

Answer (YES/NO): NO